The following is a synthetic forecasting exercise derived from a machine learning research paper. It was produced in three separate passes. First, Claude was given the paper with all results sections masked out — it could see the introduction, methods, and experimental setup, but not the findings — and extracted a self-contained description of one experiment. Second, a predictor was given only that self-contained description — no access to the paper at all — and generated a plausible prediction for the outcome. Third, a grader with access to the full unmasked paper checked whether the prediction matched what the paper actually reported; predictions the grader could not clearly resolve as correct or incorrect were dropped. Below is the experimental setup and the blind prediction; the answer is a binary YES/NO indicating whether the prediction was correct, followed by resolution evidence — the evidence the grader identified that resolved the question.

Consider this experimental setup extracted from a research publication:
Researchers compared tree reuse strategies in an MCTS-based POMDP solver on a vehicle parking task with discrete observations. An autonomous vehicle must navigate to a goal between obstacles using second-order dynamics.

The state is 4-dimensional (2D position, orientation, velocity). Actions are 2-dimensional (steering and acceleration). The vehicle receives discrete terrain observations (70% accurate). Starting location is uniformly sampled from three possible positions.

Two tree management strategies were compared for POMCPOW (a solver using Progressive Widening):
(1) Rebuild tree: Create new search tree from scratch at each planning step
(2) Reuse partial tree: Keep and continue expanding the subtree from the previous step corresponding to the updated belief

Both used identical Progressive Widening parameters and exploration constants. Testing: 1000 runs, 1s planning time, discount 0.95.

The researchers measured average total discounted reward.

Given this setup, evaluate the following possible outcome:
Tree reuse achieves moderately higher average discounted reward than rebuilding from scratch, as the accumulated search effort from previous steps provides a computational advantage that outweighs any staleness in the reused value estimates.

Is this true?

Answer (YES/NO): NO